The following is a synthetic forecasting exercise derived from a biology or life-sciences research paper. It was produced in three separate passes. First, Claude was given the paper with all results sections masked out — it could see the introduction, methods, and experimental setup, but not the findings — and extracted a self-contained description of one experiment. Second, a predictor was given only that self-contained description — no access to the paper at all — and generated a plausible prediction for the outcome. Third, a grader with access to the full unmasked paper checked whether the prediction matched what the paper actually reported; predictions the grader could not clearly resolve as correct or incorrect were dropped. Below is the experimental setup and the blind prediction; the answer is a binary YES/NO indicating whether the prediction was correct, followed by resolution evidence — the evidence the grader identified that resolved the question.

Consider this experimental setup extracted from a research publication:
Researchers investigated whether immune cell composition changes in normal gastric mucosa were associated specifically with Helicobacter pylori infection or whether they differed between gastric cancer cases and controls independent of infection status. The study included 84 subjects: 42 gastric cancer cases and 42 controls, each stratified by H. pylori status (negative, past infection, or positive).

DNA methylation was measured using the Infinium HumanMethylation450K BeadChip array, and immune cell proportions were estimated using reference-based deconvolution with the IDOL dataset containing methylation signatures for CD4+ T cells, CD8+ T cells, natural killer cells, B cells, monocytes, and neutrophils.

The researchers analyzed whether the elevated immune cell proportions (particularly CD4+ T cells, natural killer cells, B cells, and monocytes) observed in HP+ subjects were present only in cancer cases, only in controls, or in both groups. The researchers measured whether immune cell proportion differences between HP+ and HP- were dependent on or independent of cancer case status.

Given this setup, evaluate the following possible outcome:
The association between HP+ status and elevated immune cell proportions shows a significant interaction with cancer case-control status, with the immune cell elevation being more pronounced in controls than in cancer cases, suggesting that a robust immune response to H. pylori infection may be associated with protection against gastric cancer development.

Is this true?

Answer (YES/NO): NO